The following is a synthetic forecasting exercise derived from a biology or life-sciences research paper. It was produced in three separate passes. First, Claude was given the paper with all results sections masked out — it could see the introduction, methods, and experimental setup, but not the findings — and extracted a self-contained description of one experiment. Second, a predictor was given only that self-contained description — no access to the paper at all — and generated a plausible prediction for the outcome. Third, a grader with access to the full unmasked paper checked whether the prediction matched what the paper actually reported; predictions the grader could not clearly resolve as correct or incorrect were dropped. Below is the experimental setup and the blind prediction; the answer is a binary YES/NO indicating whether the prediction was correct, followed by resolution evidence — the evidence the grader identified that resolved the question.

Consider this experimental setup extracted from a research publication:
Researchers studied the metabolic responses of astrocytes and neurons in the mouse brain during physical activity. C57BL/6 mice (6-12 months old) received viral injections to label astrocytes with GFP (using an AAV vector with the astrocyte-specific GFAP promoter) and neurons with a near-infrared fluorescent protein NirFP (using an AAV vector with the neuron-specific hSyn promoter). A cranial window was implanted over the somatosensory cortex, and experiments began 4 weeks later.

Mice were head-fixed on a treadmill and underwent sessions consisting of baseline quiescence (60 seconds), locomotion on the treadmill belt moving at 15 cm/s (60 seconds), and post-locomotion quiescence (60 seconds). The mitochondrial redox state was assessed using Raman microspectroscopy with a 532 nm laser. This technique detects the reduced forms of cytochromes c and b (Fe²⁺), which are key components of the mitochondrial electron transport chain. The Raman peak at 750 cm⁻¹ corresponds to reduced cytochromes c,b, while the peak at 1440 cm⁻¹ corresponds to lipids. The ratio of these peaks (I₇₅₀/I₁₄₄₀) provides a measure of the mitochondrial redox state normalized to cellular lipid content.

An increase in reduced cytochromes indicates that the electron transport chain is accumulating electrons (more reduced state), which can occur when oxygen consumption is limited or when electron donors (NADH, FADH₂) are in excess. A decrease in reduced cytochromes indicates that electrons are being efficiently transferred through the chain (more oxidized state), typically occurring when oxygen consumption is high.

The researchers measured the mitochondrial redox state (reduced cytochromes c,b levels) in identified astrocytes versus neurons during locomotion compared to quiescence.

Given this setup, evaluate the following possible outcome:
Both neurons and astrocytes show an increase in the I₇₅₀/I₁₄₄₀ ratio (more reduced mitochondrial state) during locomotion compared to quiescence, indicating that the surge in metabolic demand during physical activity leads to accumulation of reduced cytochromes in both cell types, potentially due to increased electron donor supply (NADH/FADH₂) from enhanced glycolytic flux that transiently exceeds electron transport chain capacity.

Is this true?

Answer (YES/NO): NO